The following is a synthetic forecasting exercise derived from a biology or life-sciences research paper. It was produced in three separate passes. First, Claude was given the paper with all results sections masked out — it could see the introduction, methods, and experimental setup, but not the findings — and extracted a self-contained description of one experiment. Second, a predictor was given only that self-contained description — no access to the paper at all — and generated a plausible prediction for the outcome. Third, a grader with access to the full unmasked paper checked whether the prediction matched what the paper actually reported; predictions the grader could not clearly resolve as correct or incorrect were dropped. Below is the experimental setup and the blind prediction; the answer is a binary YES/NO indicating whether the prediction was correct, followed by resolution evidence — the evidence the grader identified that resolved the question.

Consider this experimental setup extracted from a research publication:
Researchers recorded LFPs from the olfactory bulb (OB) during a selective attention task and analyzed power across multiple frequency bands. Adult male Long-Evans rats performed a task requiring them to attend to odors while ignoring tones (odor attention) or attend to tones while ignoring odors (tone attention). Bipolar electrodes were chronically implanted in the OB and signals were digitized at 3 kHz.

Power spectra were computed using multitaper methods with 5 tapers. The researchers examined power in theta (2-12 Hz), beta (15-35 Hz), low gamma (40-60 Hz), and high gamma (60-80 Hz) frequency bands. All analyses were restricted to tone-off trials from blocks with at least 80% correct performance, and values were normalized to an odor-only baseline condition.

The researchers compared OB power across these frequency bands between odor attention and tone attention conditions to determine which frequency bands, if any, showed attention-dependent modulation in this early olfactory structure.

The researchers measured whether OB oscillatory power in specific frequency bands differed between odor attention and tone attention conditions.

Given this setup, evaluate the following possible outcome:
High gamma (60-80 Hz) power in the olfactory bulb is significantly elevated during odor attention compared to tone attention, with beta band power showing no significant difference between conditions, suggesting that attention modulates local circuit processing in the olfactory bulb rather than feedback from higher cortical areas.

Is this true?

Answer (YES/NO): NO